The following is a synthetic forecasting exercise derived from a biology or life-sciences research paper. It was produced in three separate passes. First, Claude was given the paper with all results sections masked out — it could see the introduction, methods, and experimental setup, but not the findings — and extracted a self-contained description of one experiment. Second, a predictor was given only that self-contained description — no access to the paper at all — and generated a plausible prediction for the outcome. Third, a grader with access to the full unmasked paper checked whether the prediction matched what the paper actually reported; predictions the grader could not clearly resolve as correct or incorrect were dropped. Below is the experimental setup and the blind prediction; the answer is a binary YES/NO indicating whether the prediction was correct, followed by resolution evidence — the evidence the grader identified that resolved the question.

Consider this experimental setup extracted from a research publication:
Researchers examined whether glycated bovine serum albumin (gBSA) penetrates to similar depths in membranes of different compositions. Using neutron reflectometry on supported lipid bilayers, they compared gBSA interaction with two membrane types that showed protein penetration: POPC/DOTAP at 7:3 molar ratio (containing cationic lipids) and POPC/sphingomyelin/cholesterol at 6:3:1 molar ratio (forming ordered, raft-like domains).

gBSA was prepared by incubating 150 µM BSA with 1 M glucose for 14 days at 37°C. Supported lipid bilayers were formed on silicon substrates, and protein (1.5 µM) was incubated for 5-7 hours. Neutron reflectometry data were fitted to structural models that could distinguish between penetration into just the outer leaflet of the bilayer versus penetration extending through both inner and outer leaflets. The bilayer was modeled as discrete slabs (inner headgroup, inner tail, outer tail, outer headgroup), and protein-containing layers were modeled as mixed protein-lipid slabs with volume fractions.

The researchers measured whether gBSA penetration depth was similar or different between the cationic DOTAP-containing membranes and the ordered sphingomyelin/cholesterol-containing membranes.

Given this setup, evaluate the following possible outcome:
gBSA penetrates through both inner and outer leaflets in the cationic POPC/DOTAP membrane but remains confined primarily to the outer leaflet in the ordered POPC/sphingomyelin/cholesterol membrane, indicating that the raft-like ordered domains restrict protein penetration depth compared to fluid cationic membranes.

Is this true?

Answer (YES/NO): NO